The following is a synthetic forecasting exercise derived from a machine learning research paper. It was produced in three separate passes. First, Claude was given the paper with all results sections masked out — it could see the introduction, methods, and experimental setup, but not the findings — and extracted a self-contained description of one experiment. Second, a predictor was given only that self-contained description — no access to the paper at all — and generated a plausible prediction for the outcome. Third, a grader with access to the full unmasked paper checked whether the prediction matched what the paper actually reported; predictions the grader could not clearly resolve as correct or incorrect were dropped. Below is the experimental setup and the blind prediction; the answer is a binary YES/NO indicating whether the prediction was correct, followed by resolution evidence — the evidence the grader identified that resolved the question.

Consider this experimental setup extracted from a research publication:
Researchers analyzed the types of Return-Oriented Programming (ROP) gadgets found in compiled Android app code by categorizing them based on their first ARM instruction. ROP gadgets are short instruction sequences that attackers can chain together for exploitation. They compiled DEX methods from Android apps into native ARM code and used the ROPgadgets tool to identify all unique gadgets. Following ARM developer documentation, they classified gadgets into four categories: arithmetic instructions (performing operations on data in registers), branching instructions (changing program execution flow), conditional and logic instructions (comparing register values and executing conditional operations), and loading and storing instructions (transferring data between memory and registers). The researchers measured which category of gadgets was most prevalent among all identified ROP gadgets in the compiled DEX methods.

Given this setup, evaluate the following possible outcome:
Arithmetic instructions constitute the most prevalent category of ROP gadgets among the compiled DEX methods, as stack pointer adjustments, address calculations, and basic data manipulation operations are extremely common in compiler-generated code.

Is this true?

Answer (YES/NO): NO